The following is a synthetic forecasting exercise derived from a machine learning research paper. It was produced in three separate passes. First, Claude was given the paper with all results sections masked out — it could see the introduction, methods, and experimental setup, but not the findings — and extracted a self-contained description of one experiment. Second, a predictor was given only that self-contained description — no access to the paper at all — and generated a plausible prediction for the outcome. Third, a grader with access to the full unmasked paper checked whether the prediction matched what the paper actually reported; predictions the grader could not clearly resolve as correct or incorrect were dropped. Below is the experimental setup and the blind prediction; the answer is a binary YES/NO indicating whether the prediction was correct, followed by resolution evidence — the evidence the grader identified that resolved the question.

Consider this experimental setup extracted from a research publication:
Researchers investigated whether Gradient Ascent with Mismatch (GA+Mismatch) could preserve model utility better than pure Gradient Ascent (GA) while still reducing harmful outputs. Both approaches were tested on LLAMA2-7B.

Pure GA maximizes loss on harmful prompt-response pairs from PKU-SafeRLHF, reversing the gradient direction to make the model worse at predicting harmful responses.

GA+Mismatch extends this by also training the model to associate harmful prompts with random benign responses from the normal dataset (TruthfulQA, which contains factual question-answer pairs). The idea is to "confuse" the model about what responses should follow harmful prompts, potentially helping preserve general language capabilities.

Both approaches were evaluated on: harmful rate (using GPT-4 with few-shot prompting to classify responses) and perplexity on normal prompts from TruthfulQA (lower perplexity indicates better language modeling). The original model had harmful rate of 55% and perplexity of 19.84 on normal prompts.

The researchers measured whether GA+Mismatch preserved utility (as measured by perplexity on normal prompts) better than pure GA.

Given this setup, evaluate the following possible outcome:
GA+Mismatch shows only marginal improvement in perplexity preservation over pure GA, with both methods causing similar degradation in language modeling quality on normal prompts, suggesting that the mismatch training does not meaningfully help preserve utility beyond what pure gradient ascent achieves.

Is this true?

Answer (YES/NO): YES